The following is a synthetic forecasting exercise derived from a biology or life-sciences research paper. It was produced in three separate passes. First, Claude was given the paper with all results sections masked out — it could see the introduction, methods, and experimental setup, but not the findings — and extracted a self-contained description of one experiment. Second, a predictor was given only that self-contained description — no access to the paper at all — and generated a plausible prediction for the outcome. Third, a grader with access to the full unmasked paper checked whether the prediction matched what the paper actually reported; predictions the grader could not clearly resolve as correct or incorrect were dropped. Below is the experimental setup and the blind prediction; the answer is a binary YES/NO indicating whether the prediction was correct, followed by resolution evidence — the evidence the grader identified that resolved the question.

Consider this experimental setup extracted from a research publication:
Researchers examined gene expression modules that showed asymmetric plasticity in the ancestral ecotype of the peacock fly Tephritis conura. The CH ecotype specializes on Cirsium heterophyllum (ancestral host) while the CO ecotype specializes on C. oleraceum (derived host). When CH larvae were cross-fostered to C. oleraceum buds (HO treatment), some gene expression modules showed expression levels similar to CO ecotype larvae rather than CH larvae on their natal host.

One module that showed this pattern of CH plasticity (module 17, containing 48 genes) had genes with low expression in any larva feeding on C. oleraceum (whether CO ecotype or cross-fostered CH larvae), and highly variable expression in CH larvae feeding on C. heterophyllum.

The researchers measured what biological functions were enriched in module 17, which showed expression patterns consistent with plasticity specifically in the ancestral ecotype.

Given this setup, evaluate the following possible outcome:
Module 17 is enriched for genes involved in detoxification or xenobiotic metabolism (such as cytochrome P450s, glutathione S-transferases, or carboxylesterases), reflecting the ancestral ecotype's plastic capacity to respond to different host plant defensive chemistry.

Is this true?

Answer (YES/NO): NO